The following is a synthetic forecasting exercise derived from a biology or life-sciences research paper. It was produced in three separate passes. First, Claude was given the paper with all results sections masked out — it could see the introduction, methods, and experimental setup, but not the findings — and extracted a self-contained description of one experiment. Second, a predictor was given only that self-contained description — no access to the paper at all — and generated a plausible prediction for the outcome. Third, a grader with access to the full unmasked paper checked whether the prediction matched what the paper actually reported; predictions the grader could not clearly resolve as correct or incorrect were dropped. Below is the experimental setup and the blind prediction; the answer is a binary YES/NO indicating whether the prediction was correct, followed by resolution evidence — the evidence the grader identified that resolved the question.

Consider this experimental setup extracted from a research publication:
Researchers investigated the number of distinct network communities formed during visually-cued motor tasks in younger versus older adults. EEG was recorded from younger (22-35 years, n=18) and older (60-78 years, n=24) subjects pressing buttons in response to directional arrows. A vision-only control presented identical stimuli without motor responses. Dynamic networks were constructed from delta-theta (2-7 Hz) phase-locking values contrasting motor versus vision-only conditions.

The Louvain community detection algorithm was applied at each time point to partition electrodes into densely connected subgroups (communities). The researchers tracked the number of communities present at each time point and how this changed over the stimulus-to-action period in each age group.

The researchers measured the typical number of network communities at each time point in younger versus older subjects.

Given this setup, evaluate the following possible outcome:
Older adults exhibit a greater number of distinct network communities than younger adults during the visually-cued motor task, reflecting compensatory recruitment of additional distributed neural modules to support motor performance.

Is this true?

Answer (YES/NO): NO